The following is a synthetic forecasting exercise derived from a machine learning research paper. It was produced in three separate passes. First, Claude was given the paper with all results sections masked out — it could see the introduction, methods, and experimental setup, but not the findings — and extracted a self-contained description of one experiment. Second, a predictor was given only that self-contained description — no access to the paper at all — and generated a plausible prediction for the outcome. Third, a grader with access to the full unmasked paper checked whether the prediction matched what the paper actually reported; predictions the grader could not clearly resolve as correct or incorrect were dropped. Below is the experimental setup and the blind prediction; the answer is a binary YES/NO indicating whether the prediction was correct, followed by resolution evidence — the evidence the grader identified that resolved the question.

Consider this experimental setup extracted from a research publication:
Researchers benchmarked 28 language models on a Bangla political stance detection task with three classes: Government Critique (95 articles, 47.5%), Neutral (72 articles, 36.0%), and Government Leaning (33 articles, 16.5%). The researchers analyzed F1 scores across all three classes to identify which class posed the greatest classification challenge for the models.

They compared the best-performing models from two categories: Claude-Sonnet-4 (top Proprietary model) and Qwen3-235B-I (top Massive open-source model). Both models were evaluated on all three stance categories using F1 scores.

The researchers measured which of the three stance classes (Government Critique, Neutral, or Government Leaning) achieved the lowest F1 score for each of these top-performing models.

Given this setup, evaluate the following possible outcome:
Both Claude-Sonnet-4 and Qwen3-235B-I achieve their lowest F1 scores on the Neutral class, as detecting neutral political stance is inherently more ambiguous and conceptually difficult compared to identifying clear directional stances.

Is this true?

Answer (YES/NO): NO